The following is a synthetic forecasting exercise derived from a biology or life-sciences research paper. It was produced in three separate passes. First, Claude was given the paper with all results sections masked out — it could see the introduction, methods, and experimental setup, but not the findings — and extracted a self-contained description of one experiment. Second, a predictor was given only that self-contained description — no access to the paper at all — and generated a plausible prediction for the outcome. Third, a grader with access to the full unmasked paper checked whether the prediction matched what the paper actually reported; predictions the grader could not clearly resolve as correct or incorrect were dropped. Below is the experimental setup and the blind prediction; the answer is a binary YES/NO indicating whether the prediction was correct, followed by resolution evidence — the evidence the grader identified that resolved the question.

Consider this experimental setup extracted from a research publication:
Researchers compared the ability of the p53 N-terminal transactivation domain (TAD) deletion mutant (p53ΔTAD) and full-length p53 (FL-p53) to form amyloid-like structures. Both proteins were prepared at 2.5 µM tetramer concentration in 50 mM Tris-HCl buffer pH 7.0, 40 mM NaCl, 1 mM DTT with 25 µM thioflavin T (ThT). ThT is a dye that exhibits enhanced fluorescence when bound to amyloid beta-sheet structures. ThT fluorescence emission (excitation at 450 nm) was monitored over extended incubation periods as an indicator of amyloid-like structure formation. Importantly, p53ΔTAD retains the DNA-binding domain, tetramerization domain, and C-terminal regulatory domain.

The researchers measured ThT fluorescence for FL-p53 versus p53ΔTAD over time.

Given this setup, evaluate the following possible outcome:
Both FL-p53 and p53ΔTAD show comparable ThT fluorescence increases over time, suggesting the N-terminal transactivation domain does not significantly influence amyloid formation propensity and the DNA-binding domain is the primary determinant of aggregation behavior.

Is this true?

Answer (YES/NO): NO